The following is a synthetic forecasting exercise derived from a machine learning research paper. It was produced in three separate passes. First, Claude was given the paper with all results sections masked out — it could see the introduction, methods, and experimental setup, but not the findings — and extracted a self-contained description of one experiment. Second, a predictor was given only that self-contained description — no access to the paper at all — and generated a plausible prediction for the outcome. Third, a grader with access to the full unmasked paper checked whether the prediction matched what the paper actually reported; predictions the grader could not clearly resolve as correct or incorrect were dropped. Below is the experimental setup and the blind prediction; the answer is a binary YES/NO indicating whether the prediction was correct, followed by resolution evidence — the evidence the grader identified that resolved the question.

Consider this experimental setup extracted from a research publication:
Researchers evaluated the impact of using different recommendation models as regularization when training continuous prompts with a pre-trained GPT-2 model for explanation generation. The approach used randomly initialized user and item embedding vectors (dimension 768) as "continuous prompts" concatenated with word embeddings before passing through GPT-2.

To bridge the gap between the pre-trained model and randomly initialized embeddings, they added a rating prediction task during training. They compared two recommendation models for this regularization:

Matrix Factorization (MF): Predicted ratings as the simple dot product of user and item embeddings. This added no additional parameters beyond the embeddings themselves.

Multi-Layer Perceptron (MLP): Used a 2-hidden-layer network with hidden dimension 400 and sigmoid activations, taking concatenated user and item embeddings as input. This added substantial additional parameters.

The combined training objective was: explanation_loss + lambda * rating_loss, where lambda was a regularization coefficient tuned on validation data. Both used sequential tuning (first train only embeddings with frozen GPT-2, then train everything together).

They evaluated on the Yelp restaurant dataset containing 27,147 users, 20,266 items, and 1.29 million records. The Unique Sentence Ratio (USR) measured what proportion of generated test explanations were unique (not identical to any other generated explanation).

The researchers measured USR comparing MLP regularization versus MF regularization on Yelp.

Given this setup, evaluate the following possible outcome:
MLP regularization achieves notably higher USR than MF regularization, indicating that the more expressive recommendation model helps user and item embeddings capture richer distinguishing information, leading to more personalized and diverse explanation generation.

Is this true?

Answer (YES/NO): NO